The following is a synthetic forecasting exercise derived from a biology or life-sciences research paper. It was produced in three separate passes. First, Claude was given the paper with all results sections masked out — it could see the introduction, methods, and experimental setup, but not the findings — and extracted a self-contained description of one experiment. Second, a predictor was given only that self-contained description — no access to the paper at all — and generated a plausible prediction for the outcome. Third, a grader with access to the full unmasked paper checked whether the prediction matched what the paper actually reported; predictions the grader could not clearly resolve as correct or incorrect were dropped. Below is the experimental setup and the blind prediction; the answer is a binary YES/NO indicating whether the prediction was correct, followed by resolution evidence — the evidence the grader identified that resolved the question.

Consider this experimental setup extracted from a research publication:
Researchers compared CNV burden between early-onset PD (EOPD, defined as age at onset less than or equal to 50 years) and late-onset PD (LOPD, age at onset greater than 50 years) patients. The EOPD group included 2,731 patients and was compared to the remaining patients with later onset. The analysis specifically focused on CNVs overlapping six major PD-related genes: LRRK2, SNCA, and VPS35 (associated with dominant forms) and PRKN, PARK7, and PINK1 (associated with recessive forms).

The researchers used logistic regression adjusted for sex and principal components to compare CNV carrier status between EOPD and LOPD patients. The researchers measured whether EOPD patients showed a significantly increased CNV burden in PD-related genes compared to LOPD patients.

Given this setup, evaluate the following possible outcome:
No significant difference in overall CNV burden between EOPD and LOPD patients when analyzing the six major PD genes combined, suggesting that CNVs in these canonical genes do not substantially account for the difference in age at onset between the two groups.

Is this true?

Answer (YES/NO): NO